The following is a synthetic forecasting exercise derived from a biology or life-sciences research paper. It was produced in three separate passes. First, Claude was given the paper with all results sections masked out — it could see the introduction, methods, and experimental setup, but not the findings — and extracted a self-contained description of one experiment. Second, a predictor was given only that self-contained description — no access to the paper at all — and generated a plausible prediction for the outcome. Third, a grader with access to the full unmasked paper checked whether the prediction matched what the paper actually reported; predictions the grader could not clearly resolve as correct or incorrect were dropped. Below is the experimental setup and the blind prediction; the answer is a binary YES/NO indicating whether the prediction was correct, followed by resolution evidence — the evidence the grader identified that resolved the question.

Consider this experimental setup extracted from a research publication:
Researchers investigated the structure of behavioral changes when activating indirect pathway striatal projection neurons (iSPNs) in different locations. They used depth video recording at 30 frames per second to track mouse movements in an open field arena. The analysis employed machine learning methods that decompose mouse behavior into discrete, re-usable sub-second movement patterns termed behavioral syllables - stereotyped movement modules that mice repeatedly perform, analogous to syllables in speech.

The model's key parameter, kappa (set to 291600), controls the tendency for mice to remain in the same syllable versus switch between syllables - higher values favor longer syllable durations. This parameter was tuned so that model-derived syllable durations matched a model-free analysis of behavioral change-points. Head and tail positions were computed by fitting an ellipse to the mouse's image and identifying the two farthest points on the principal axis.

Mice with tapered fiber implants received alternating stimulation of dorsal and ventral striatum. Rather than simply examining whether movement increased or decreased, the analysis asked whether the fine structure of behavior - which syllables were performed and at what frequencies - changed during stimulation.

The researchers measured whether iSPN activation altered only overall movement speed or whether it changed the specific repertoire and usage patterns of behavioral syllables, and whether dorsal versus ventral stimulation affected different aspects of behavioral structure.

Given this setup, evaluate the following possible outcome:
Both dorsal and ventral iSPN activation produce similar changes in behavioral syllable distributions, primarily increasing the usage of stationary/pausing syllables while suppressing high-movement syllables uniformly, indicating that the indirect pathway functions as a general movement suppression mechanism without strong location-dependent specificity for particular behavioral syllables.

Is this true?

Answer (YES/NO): NO